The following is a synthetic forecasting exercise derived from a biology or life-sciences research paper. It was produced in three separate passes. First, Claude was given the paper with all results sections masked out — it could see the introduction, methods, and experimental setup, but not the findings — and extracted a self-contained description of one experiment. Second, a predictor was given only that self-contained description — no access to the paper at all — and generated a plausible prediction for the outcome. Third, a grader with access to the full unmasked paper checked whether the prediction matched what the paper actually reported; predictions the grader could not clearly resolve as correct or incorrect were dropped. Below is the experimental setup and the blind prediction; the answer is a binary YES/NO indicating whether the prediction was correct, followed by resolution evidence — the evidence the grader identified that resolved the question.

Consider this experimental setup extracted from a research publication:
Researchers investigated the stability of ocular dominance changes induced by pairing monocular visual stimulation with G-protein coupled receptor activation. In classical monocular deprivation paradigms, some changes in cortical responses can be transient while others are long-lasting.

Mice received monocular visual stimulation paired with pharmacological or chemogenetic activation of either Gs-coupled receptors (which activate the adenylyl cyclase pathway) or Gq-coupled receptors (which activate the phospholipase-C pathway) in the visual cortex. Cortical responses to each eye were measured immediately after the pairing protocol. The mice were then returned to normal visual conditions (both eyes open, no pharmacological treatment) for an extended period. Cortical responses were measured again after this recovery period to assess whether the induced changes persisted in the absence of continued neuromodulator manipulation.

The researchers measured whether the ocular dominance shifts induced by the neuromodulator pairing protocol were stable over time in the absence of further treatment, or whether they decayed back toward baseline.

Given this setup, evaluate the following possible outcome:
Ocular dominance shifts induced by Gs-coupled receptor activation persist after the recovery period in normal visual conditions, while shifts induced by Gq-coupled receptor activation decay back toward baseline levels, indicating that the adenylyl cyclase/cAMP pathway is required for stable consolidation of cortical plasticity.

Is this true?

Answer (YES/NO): NO